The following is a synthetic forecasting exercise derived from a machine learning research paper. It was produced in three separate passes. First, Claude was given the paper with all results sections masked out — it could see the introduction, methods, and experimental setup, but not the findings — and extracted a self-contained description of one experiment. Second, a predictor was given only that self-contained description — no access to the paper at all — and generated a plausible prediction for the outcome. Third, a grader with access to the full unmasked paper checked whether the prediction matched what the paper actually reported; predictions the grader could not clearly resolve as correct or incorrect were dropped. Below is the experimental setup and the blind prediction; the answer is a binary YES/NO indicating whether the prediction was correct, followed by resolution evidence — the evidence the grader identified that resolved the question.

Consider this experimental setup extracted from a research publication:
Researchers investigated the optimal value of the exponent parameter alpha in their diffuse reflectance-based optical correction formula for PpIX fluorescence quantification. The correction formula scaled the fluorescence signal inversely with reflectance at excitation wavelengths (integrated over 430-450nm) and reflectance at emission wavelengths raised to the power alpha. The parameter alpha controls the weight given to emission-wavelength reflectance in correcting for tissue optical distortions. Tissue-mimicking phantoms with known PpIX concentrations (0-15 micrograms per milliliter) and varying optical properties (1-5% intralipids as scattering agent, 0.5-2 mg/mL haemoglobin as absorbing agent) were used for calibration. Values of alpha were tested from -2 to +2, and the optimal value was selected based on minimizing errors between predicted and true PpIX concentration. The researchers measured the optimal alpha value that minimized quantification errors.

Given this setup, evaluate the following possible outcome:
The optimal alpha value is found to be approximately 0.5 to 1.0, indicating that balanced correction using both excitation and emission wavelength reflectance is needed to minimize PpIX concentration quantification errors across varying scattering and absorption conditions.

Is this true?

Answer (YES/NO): NO